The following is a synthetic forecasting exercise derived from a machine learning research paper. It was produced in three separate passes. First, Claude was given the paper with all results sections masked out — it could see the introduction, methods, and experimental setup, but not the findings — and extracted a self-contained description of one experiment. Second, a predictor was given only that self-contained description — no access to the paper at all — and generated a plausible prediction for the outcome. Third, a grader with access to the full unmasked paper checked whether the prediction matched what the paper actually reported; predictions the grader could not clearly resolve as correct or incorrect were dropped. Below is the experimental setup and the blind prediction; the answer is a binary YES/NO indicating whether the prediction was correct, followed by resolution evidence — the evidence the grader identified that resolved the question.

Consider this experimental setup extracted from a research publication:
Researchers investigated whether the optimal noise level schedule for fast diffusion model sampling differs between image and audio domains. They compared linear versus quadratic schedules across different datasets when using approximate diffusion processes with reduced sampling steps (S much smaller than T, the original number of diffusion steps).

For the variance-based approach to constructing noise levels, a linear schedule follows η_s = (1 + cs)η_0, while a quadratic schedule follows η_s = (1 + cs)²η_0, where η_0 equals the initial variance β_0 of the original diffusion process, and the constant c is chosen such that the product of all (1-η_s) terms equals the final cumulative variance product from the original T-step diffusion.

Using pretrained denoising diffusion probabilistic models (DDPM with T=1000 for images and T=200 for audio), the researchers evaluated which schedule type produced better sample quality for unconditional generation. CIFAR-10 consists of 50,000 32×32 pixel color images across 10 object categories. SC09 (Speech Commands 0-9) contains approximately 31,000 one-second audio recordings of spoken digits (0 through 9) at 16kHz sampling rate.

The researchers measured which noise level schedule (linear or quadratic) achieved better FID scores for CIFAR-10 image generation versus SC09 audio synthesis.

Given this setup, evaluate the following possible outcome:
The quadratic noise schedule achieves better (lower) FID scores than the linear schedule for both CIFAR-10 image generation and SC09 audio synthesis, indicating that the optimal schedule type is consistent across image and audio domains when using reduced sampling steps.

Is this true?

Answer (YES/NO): NO